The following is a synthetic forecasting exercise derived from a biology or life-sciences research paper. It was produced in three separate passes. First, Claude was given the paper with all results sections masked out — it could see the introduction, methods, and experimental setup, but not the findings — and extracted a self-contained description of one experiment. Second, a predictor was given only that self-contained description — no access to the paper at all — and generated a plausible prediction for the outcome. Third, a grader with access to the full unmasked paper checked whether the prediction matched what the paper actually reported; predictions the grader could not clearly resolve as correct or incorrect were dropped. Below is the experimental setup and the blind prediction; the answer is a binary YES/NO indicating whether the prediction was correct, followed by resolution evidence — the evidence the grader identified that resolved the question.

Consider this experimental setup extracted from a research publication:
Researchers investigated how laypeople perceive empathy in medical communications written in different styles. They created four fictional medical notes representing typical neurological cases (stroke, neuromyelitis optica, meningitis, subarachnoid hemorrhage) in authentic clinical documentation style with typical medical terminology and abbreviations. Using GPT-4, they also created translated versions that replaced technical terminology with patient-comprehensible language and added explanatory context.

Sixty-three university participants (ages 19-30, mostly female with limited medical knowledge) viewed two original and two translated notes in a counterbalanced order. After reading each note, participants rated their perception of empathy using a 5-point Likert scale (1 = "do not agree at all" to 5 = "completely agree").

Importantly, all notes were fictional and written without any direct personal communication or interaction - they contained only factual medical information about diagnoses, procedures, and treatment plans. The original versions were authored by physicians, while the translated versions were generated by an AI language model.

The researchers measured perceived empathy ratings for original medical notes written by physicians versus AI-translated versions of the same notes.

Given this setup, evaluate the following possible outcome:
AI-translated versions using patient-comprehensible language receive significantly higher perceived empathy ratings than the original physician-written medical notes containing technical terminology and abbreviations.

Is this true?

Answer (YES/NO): YES